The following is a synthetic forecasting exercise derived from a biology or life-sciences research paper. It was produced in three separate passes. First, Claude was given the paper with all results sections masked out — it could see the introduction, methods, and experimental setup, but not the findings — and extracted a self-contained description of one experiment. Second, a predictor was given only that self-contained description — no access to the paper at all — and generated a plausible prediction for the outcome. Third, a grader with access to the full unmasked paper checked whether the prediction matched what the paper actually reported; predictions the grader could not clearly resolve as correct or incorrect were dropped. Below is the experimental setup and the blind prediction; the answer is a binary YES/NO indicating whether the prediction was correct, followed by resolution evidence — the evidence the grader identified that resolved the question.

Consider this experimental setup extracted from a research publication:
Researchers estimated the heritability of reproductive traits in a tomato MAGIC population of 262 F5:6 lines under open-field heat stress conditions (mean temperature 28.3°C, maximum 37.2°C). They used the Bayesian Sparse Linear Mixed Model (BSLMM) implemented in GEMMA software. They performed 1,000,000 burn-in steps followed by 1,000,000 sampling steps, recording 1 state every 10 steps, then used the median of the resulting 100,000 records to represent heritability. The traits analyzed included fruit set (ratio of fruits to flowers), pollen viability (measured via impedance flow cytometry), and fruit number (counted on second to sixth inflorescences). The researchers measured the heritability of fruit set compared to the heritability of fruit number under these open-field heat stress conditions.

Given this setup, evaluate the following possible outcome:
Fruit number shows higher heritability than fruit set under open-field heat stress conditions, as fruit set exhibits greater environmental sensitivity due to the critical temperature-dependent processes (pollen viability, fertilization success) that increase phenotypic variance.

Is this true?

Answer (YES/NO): YES